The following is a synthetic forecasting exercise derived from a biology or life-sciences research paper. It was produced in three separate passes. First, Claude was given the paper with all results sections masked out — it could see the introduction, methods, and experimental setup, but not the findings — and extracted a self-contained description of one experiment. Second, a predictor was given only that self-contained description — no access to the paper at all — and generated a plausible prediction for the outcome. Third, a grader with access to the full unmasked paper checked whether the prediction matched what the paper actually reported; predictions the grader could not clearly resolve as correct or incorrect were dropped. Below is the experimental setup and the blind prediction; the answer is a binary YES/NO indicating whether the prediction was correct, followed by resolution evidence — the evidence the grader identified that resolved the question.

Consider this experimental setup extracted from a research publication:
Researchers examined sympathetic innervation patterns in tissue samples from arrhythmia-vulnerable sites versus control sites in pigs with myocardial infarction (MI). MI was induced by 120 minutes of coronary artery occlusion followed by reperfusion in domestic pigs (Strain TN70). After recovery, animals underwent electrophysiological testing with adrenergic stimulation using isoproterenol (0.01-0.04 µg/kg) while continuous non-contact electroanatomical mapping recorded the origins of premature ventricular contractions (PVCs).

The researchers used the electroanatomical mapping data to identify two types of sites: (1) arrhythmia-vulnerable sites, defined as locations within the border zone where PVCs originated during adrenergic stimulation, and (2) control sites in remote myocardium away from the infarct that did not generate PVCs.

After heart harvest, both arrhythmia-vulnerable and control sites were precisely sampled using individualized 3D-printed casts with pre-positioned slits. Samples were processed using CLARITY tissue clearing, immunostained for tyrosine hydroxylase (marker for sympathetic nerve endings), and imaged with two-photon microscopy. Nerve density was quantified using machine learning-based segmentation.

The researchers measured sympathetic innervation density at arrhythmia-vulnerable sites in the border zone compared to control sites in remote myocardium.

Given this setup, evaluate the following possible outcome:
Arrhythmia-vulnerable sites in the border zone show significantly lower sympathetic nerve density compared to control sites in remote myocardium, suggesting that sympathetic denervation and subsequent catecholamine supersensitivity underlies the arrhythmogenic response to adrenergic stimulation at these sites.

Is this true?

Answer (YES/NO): NO